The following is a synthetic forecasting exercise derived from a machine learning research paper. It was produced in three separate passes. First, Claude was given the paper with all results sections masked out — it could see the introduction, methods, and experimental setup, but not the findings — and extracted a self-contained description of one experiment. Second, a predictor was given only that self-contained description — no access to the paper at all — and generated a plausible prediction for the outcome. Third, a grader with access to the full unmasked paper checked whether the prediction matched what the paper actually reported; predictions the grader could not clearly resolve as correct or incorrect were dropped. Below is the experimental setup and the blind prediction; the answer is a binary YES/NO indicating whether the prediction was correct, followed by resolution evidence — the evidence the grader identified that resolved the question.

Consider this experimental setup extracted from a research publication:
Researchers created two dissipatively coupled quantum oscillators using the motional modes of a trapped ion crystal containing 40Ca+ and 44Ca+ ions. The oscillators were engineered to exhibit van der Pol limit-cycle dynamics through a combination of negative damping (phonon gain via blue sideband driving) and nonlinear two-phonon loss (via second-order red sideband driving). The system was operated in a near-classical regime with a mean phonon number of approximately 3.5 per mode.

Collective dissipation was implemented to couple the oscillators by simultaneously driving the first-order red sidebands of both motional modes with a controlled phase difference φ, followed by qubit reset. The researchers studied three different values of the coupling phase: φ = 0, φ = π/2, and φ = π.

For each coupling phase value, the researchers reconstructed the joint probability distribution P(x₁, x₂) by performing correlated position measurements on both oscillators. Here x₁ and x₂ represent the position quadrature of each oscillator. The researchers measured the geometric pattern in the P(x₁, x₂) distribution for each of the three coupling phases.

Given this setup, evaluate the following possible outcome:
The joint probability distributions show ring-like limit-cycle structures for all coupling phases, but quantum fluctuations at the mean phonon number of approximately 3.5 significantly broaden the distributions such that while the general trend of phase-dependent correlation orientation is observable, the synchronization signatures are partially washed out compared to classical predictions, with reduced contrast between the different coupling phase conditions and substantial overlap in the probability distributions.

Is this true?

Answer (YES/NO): NO